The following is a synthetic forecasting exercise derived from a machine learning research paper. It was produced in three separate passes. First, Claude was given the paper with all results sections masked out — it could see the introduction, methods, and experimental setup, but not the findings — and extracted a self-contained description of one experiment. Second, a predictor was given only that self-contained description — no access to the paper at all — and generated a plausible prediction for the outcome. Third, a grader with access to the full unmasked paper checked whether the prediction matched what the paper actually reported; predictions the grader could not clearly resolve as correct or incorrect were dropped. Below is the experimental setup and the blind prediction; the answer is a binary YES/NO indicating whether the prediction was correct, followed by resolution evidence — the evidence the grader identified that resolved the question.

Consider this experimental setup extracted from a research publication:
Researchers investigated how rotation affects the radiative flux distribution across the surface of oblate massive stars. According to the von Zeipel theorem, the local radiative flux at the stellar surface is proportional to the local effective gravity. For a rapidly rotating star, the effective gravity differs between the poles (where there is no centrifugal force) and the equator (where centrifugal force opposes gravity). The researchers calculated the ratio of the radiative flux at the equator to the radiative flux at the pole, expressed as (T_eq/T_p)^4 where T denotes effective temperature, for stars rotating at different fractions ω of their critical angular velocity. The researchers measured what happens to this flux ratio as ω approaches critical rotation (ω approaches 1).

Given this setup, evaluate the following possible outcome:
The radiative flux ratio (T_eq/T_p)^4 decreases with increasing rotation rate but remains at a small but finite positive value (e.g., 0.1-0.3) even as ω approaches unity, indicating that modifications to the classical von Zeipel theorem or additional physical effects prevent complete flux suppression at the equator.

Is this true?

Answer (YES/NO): NO